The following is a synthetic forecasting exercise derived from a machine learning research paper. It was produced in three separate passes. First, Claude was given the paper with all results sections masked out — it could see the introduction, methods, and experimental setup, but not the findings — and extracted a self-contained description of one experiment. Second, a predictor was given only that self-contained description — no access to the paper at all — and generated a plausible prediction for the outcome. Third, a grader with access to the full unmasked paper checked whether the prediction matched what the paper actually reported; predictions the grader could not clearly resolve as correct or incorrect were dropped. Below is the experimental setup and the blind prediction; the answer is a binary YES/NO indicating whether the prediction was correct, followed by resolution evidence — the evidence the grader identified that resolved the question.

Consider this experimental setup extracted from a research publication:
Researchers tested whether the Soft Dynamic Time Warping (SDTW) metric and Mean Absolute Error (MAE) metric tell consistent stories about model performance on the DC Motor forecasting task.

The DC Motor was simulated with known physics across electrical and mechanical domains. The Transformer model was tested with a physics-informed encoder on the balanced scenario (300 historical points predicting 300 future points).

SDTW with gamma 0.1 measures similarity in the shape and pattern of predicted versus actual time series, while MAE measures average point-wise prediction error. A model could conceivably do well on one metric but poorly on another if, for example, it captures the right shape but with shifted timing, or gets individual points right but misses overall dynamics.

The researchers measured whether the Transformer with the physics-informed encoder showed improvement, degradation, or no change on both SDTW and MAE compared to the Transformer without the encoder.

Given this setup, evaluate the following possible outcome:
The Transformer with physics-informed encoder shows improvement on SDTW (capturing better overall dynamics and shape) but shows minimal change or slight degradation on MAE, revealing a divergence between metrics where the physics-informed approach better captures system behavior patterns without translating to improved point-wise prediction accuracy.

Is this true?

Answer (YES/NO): NO